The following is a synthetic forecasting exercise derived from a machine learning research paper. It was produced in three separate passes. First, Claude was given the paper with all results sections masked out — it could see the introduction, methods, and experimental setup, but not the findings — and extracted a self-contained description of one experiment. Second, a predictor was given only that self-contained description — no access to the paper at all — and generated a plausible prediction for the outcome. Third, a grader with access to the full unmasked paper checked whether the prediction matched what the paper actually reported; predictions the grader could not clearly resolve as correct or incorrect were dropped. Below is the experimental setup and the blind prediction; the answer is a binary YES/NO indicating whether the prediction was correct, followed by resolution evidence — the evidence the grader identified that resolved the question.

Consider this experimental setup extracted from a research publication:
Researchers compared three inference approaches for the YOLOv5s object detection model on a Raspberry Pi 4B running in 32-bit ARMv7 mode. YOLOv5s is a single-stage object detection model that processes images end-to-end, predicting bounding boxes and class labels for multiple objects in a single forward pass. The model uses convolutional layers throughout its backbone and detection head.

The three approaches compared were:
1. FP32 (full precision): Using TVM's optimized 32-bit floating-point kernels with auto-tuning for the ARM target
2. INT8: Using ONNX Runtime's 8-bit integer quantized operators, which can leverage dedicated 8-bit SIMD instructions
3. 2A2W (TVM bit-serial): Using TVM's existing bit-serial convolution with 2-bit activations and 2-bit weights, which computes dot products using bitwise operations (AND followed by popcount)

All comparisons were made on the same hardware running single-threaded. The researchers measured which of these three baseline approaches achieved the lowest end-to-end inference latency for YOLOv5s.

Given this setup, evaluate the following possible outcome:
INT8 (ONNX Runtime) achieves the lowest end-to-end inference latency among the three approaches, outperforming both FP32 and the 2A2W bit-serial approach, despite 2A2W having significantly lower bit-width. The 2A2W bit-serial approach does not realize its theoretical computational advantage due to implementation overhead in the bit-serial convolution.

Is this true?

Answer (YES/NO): NO